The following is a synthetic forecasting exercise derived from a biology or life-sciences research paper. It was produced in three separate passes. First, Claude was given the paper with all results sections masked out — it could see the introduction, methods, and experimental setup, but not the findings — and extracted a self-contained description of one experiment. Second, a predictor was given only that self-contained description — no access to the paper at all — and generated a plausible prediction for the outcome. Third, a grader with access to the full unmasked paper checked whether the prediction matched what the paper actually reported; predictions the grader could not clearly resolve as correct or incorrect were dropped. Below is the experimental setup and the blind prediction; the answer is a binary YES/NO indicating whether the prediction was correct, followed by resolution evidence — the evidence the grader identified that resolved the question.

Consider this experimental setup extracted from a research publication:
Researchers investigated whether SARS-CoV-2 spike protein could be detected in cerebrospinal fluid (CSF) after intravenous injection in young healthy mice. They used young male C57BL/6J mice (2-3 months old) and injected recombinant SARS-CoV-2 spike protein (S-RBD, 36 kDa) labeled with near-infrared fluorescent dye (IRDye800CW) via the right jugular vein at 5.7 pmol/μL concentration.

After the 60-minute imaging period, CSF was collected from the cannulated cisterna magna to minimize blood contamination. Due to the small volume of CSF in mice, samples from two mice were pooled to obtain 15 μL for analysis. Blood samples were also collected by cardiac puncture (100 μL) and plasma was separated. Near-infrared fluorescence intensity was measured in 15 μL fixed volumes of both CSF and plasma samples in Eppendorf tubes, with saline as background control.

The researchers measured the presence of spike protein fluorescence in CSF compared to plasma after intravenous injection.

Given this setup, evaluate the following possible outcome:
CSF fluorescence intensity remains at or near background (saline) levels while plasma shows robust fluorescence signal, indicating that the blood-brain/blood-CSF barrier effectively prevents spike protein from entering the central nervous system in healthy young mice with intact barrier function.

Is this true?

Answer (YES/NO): NO